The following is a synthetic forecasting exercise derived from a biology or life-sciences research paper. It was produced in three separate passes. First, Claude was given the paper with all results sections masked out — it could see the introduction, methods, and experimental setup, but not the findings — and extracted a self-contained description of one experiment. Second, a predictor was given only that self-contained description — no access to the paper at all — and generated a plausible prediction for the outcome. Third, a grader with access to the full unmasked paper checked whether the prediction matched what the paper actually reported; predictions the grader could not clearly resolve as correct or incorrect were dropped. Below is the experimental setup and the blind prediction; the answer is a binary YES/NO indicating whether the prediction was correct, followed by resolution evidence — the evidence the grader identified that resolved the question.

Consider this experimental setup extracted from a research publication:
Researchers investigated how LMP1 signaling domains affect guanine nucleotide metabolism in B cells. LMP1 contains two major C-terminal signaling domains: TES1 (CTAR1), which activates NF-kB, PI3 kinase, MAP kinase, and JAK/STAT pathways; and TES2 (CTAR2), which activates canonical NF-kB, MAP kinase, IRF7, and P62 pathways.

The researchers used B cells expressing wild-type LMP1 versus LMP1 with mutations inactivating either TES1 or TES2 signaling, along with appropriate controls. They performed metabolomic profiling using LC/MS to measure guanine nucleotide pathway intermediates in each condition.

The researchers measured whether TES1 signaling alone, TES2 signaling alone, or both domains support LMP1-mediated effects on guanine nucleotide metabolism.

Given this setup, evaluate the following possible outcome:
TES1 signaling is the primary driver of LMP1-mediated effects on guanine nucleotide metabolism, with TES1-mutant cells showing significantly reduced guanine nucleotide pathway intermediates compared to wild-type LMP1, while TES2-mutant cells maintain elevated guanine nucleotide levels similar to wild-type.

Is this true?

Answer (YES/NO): NO